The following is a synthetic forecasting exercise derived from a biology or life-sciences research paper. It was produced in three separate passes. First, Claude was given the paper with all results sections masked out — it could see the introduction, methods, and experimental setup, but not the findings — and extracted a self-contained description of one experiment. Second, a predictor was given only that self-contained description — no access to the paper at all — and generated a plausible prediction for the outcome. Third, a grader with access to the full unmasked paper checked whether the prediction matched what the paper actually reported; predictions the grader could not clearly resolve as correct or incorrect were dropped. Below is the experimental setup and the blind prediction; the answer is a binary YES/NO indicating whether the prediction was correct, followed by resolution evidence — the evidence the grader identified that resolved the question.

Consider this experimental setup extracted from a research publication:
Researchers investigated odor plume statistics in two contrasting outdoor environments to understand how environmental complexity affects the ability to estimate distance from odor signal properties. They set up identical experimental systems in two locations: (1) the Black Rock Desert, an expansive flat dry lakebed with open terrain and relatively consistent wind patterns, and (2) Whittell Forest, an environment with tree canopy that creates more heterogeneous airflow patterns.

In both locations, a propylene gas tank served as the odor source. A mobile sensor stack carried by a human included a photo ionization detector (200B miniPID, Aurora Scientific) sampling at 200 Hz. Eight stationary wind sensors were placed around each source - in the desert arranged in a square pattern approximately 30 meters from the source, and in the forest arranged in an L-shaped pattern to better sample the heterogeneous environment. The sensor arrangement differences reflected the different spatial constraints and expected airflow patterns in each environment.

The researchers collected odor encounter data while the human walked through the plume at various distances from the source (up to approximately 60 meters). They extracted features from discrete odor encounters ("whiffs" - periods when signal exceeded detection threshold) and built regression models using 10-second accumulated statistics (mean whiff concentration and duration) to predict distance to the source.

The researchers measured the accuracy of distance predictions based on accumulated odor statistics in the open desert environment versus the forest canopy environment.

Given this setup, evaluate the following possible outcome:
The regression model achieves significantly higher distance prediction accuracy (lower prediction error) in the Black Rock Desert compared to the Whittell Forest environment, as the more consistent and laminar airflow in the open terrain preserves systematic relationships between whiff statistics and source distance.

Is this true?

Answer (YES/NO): YES